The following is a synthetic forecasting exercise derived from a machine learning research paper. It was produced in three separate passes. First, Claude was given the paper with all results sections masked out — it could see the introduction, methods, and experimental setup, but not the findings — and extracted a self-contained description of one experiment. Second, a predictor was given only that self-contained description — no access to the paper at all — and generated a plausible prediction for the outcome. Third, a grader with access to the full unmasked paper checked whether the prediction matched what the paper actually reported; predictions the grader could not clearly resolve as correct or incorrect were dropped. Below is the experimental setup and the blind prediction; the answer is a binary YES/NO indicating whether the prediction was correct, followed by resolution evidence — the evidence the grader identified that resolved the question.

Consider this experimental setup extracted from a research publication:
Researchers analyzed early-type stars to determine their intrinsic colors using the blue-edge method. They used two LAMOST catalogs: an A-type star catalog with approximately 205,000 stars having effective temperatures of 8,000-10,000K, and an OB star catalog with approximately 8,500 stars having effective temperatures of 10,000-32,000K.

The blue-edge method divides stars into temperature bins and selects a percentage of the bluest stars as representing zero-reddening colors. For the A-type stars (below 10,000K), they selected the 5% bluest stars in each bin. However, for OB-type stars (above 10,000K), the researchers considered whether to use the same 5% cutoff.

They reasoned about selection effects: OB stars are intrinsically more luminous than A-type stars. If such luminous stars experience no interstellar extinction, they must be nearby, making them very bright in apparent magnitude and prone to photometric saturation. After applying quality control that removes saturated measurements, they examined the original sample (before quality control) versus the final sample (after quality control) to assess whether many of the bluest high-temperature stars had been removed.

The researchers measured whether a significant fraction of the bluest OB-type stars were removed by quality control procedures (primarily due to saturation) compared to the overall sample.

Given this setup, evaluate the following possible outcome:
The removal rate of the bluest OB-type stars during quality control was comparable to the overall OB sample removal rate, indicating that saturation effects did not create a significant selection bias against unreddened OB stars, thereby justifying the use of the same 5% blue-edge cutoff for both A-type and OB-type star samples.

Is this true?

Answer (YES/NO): NO